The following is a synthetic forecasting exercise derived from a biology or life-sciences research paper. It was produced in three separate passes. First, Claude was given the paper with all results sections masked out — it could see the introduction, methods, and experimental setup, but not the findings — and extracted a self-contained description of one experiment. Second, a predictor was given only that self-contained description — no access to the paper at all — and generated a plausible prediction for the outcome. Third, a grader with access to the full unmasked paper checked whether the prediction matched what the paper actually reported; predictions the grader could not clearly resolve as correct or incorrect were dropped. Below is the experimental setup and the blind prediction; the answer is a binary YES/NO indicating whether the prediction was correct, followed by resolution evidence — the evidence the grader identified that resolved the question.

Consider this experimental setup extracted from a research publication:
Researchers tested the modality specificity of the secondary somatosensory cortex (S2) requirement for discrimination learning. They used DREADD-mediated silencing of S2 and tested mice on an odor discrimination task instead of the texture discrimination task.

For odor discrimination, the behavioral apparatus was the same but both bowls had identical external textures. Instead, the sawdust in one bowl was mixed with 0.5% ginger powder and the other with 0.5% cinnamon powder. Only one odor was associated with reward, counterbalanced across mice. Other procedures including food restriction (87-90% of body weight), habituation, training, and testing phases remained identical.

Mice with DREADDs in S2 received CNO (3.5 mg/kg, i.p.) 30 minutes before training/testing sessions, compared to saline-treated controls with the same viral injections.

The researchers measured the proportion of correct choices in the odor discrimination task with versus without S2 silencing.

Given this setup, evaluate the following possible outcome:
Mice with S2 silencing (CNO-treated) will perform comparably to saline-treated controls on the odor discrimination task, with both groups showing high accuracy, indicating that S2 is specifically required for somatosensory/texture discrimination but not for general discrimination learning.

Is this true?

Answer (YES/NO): YES